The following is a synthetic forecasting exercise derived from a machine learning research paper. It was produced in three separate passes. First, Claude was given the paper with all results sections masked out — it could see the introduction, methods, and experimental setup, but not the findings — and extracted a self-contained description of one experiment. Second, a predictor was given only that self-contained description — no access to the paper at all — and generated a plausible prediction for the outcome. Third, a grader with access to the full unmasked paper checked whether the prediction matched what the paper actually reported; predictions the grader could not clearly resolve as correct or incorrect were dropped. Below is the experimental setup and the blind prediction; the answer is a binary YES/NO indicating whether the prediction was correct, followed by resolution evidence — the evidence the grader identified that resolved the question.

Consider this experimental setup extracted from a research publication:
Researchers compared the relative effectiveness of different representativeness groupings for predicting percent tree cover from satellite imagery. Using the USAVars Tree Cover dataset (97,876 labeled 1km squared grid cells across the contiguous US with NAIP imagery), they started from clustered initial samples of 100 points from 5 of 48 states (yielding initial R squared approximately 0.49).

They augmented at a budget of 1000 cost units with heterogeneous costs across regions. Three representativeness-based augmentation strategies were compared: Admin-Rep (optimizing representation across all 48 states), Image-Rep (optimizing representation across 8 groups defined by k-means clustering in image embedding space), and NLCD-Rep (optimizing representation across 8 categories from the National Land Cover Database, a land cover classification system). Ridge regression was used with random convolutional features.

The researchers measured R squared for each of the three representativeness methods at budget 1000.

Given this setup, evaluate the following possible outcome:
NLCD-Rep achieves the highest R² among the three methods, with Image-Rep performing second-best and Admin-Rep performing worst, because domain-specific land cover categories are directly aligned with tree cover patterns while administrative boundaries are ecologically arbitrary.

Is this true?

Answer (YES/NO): NO